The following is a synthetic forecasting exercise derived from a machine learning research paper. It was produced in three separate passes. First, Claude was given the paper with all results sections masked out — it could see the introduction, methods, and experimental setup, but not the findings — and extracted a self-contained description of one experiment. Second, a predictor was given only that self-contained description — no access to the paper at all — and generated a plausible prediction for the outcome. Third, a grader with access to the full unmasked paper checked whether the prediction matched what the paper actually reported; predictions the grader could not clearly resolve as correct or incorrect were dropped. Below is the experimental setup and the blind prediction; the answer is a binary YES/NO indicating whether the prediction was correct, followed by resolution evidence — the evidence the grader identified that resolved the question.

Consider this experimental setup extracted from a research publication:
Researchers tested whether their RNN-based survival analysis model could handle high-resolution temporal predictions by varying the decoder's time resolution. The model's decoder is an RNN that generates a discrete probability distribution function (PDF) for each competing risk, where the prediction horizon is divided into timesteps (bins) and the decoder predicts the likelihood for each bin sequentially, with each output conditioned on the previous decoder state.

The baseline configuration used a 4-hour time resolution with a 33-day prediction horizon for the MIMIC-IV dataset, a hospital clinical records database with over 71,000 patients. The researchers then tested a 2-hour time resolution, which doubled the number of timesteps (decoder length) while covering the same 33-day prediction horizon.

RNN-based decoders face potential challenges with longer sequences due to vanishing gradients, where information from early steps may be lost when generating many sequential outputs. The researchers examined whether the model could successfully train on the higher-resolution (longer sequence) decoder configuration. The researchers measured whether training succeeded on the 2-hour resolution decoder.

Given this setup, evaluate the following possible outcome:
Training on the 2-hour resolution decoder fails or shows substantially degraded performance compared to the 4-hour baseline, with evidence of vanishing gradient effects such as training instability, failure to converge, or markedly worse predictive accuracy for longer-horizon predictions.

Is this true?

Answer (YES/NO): NO